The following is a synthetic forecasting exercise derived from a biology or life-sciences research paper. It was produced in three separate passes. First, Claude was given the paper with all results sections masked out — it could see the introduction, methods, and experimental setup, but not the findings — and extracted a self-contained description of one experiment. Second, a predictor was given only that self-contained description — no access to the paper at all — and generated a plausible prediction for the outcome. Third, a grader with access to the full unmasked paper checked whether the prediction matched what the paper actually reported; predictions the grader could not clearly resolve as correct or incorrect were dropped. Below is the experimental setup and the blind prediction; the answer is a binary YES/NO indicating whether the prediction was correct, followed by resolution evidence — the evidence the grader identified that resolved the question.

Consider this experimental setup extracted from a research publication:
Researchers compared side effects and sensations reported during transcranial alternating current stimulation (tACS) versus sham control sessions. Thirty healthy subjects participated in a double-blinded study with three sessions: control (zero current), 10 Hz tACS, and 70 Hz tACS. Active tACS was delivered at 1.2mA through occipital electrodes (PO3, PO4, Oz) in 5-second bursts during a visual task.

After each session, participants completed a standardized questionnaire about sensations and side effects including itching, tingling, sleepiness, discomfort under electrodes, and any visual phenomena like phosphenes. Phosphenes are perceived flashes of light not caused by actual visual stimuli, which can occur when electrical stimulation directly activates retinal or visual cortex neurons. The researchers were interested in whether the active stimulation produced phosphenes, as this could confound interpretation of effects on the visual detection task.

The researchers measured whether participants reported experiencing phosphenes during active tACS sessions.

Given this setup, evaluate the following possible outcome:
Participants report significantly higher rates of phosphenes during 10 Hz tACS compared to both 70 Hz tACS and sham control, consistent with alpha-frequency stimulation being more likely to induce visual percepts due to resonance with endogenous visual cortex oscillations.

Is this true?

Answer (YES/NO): NO